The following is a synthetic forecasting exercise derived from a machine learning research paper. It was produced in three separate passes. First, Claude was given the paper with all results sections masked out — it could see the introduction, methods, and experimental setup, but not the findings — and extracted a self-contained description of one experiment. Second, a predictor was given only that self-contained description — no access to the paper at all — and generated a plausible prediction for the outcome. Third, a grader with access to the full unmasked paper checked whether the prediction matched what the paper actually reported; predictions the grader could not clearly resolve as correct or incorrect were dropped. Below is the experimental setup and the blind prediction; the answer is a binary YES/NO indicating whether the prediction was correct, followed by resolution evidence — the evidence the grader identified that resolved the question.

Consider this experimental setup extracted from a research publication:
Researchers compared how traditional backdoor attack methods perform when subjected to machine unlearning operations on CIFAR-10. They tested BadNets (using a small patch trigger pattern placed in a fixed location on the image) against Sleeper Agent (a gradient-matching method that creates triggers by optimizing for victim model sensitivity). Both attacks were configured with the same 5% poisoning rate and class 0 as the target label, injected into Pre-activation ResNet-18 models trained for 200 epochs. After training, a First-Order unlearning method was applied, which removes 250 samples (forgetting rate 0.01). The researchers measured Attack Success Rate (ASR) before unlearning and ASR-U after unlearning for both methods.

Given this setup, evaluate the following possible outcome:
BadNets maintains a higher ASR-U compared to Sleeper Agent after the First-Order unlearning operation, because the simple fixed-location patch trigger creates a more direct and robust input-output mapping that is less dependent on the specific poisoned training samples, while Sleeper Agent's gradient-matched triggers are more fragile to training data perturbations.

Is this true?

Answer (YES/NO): NO